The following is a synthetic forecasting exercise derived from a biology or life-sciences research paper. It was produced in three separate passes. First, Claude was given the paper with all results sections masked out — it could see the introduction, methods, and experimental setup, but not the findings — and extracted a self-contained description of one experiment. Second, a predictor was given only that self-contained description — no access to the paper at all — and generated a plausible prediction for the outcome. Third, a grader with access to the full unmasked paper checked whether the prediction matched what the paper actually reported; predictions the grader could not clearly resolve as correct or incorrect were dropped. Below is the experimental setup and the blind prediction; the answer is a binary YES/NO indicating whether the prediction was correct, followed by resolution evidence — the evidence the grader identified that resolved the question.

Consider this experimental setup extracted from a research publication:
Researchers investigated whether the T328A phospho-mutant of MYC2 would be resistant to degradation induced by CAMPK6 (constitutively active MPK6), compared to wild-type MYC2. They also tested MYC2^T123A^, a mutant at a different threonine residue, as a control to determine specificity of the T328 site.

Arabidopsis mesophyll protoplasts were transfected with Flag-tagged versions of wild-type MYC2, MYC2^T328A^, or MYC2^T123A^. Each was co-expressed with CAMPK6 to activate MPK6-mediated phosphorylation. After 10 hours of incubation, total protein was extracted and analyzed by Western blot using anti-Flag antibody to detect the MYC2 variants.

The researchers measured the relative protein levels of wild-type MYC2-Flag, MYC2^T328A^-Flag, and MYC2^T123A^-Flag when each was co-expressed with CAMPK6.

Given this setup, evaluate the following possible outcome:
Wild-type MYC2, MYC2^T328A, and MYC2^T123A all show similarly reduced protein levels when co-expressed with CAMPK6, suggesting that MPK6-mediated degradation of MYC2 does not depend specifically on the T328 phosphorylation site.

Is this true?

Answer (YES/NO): NO